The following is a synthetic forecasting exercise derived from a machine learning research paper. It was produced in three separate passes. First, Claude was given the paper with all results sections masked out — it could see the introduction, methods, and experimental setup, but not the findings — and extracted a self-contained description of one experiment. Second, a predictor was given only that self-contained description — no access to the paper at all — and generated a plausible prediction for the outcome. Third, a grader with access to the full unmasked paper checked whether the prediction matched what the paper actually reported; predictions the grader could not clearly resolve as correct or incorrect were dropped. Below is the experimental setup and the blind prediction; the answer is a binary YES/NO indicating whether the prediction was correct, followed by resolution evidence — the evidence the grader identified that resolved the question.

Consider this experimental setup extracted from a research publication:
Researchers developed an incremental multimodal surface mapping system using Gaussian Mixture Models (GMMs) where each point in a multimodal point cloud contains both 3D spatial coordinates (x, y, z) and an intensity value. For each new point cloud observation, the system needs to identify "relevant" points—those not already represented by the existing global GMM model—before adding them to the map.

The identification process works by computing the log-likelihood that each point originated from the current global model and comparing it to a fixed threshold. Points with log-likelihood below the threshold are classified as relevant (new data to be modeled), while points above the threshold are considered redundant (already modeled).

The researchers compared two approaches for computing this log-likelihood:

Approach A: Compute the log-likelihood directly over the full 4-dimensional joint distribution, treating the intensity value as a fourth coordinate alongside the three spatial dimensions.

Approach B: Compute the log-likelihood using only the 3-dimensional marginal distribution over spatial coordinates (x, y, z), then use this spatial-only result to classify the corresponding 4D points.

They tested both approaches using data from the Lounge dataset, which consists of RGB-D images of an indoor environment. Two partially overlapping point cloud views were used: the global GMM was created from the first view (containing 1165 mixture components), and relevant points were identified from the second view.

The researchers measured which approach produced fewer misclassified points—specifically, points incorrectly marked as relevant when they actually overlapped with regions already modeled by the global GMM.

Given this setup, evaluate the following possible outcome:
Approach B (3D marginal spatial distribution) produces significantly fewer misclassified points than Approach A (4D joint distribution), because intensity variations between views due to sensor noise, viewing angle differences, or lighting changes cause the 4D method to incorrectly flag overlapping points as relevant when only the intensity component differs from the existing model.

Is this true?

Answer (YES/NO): YES